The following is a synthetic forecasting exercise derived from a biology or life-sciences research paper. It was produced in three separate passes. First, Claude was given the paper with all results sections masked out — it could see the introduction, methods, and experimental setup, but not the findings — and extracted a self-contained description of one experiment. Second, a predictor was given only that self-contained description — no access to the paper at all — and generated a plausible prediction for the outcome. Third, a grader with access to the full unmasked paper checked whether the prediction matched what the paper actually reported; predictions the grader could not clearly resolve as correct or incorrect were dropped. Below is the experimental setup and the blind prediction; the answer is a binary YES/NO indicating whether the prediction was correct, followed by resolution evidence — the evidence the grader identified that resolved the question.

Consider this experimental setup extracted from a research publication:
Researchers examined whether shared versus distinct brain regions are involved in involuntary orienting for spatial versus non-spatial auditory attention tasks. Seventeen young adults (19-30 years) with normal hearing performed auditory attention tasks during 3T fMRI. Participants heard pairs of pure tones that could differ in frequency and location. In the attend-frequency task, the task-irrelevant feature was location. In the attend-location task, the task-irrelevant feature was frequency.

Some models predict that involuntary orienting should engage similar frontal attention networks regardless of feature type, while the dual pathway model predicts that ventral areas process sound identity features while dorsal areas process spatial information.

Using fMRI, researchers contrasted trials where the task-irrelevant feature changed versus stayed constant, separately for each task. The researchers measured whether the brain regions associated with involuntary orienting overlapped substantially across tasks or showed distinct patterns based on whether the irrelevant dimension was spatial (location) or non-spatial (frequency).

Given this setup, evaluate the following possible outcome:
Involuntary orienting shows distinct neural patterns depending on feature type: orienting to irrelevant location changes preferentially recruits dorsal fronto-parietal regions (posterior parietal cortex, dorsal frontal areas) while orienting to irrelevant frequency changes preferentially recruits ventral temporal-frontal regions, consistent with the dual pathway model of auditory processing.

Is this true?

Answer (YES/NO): NO